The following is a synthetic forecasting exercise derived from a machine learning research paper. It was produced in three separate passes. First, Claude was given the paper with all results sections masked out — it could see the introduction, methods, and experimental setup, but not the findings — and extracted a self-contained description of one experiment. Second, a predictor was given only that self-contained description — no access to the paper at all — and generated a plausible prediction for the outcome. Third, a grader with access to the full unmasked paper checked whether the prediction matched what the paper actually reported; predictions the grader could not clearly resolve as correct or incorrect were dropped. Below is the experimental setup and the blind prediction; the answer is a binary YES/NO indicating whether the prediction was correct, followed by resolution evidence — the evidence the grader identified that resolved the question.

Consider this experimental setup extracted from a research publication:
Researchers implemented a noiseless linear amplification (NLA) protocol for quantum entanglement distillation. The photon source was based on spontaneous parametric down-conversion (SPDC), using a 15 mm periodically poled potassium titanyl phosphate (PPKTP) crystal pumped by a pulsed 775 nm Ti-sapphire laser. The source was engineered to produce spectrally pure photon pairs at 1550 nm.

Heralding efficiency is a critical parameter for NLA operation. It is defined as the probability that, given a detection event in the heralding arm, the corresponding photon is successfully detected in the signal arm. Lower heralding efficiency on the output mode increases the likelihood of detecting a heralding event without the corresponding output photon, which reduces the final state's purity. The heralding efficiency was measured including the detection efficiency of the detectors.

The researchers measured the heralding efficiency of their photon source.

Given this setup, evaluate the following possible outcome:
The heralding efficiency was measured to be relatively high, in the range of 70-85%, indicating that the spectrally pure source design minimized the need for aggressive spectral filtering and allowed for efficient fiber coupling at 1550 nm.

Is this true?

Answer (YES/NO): YES